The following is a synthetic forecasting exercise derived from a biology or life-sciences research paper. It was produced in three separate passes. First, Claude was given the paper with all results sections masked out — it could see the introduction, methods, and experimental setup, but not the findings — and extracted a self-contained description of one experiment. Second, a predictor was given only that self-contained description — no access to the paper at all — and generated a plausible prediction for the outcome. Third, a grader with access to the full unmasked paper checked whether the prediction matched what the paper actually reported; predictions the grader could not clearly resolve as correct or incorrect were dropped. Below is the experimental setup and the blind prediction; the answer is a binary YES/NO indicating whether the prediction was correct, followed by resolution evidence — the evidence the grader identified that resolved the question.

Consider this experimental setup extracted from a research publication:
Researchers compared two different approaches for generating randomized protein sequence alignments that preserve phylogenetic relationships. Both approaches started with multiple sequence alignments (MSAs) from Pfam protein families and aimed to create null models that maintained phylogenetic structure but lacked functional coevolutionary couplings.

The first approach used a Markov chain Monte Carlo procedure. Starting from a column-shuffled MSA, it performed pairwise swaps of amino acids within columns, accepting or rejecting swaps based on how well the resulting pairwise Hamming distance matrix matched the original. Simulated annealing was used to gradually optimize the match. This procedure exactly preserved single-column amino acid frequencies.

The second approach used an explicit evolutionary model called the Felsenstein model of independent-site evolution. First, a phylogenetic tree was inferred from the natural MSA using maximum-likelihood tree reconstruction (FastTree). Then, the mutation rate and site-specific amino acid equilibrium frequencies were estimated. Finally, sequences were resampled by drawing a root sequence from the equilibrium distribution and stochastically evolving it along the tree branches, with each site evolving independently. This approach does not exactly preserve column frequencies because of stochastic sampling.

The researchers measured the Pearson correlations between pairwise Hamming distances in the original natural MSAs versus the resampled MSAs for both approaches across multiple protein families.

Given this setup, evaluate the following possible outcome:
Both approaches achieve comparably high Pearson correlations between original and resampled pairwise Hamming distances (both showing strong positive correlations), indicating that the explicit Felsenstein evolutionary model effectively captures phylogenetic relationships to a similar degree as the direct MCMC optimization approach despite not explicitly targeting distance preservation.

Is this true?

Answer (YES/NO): NO